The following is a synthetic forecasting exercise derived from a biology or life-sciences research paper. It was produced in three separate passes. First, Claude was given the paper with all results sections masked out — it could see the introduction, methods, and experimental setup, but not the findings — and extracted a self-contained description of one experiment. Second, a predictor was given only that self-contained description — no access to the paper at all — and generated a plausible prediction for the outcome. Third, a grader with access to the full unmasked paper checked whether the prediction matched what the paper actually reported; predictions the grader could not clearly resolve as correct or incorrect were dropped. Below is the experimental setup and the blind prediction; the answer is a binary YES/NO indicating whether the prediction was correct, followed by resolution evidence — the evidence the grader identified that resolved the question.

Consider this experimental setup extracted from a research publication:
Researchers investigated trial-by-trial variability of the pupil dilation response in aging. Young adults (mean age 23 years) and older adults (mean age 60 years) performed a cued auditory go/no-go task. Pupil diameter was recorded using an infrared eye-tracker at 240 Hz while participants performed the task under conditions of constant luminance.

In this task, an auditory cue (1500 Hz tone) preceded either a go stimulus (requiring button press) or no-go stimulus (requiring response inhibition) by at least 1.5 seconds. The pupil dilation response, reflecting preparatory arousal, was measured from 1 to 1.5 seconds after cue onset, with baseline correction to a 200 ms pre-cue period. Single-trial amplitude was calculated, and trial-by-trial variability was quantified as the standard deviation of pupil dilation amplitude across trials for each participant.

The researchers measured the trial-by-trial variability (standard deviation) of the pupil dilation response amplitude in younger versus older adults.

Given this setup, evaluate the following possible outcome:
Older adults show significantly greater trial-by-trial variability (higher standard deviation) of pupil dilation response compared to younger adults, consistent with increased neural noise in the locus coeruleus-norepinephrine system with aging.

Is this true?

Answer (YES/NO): NO